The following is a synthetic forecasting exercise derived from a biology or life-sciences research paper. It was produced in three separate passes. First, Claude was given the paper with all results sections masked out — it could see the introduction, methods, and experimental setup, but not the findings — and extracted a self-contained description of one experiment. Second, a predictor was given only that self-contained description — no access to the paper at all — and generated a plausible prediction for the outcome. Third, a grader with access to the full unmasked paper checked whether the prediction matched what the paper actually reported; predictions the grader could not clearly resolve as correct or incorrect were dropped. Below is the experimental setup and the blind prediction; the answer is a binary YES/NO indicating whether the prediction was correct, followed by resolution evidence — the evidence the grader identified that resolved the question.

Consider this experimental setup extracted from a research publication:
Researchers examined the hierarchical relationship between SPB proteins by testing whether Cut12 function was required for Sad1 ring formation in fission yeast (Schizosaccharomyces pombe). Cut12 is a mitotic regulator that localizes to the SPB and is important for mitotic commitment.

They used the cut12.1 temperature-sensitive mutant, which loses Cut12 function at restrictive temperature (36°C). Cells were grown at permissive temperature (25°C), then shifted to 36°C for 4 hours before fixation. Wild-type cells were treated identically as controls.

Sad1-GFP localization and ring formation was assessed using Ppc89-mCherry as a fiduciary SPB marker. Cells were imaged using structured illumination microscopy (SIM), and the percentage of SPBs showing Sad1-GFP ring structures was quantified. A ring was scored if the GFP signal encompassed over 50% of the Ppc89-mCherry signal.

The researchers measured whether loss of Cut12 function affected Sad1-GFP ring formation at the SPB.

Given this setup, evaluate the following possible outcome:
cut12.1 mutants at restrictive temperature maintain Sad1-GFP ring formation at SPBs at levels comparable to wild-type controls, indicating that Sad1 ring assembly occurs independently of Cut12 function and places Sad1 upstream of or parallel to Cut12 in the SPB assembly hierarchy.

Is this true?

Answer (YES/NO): YES